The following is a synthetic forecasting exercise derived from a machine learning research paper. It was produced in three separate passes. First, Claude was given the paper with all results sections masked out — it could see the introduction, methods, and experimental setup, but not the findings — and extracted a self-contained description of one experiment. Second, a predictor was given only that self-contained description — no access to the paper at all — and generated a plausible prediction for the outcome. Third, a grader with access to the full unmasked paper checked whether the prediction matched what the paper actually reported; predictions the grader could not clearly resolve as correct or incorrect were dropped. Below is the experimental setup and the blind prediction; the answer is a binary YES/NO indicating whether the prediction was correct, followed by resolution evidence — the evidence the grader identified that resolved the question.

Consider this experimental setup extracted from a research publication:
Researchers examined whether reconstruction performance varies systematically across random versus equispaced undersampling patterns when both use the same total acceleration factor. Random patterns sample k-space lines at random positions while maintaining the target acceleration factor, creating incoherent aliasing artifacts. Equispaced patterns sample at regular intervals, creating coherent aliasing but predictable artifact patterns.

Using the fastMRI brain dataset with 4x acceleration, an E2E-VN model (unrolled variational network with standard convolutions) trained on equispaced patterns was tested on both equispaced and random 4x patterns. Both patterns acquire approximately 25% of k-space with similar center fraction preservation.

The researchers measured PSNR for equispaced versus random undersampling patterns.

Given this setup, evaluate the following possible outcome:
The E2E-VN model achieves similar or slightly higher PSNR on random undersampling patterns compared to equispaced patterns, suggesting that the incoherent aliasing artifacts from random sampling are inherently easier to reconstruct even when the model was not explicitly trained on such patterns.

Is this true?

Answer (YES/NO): NO